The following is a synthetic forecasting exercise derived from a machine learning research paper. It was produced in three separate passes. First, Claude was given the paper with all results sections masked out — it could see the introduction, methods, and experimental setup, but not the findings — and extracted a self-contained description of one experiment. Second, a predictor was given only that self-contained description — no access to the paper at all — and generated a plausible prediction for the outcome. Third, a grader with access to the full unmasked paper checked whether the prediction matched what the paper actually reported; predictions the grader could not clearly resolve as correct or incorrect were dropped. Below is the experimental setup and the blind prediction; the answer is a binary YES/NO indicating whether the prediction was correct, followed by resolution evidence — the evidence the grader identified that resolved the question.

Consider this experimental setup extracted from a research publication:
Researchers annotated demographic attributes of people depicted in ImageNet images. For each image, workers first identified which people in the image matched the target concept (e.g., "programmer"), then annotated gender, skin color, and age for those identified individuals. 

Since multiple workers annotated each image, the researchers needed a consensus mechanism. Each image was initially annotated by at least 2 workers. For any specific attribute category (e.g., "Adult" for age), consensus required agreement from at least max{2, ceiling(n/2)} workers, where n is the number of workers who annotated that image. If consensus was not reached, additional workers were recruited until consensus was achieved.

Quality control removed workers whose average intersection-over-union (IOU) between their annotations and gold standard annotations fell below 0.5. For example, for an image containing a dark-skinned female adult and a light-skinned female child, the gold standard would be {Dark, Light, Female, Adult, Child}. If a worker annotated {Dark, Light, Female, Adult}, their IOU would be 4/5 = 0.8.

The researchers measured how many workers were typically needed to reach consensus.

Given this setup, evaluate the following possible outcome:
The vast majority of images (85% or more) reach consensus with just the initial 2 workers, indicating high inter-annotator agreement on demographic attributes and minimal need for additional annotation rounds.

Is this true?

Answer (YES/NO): NO